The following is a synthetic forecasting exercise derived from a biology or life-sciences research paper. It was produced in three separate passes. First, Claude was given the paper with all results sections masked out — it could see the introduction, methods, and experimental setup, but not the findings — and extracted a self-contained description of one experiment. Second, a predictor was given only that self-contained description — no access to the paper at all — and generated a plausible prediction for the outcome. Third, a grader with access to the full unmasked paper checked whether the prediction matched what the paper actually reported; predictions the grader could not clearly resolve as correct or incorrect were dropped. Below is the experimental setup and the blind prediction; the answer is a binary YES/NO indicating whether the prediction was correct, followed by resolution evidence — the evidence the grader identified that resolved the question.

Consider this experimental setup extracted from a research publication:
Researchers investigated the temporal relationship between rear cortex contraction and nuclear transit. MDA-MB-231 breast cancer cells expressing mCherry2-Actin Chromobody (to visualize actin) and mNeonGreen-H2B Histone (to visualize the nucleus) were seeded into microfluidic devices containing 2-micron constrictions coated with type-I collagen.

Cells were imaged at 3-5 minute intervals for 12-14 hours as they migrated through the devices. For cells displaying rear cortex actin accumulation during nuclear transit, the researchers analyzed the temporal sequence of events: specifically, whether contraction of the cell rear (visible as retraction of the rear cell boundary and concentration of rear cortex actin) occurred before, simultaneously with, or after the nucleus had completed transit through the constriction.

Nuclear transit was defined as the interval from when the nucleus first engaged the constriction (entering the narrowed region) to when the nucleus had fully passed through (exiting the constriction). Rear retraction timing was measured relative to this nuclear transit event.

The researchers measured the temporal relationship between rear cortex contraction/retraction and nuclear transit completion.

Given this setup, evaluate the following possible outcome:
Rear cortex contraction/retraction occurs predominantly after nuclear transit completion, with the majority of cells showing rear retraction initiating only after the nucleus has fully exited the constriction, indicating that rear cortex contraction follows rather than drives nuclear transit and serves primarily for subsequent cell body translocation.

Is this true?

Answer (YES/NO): NO